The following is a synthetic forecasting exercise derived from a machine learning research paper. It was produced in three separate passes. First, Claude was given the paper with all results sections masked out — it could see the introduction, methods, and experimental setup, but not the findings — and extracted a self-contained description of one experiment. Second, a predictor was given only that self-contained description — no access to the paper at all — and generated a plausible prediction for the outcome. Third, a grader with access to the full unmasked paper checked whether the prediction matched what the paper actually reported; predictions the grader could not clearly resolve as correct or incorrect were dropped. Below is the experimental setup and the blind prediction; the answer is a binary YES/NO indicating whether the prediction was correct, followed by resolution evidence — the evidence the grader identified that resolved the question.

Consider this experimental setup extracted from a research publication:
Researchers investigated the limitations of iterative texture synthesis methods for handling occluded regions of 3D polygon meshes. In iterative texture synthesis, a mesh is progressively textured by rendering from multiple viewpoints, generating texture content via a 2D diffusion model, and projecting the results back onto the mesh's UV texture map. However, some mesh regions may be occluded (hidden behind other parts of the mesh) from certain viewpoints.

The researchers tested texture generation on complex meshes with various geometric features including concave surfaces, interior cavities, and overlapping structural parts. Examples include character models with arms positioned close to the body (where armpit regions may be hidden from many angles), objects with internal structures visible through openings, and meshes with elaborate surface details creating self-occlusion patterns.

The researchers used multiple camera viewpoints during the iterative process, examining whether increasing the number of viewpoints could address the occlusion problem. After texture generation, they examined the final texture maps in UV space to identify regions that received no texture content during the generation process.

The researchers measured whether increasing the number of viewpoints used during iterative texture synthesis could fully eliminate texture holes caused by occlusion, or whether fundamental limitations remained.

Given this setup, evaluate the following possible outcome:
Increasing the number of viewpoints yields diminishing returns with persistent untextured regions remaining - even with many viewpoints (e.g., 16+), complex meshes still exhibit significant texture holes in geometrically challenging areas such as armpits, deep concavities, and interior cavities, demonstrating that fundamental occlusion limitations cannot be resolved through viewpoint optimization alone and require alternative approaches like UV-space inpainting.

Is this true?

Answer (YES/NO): YES